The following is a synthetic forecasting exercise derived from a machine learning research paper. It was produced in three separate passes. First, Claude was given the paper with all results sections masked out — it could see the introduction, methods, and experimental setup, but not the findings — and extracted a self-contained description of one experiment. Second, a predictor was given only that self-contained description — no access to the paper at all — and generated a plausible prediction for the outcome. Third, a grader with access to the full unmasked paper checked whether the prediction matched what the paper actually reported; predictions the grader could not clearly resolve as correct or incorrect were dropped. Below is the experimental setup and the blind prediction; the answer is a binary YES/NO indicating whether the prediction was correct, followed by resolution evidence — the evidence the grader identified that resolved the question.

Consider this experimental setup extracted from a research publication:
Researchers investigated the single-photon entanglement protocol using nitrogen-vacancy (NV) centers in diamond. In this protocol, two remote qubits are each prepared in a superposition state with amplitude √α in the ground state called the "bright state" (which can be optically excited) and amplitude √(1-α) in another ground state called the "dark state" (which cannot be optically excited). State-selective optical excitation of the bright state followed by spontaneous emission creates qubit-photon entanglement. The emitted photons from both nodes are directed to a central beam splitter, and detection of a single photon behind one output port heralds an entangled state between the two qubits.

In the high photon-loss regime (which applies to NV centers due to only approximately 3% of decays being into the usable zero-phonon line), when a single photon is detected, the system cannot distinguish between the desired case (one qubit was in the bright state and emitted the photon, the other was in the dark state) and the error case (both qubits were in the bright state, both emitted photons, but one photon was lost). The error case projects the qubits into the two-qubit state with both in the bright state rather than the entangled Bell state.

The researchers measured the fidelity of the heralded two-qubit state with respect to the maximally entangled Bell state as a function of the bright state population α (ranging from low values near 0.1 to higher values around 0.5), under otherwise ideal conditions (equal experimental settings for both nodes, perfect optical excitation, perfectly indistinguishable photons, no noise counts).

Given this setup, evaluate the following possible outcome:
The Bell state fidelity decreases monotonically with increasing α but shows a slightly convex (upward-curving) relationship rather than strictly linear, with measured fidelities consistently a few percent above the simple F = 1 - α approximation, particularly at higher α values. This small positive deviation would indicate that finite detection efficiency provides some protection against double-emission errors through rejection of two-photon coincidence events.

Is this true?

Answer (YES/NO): NO